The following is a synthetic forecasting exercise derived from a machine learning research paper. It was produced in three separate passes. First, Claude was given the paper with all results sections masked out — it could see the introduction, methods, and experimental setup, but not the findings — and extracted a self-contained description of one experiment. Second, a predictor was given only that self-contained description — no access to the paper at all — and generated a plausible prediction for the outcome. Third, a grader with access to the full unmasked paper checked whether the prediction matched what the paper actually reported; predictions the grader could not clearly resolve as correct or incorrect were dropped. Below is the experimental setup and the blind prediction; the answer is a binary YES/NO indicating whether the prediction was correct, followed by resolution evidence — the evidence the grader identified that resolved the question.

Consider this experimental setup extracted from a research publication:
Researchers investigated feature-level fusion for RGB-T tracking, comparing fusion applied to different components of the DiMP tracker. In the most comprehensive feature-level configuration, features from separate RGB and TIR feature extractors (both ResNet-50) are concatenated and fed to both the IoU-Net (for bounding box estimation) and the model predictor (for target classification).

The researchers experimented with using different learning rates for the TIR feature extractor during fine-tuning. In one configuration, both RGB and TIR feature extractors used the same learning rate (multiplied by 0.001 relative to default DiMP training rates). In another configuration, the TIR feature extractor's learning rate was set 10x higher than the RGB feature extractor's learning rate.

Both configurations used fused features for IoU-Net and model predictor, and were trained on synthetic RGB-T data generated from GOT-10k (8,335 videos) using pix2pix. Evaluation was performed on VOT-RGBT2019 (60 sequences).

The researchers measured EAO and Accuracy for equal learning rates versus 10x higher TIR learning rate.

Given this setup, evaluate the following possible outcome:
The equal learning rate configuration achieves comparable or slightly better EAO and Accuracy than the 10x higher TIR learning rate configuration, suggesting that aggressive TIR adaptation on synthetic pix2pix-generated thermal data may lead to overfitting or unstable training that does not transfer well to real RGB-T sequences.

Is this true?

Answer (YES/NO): NO